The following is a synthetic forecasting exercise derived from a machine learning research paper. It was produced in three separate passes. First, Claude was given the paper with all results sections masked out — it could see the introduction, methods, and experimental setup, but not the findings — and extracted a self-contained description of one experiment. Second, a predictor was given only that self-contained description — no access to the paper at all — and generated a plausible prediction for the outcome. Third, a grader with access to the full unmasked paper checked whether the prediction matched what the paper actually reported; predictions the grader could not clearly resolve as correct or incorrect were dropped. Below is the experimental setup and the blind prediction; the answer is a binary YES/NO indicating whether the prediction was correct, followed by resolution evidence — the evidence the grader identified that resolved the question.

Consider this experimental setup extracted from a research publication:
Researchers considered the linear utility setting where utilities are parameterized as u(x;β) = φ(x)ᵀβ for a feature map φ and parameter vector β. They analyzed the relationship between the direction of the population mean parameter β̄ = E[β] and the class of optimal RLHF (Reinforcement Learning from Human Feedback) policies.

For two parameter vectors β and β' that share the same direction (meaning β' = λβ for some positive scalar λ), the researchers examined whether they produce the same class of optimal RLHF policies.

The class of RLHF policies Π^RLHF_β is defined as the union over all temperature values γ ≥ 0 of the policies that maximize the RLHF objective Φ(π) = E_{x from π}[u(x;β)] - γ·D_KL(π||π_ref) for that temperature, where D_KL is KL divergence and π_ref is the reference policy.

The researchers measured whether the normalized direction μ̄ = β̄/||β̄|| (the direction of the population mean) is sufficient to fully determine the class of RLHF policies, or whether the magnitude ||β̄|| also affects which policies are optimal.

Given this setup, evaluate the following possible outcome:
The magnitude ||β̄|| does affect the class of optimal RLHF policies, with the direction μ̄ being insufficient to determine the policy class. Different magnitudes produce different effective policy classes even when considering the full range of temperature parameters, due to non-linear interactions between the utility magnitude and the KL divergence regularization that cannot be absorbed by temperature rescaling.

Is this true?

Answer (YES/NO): NO